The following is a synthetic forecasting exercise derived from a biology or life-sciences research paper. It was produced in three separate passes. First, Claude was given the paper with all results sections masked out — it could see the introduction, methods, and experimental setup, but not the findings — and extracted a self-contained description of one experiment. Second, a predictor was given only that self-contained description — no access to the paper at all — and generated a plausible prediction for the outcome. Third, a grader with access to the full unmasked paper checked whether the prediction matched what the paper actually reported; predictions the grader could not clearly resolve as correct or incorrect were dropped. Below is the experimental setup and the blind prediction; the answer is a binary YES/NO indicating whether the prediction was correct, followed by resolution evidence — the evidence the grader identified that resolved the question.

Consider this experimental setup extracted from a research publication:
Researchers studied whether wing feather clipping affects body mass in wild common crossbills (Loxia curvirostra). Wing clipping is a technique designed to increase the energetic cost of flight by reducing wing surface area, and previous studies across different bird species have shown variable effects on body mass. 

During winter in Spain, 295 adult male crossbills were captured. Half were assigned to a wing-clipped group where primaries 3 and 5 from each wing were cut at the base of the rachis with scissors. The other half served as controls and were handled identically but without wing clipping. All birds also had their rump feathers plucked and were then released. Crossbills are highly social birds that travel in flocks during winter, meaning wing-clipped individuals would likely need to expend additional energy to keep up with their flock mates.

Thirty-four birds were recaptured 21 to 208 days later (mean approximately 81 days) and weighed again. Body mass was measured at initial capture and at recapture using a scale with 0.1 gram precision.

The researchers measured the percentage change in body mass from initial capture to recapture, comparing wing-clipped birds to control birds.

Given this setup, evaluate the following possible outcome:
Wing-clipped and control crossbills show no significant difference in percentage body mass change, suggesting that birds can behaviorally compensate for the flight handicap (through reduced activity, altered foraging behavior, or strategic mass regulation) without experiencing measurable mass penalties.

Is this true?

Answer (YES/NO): NO